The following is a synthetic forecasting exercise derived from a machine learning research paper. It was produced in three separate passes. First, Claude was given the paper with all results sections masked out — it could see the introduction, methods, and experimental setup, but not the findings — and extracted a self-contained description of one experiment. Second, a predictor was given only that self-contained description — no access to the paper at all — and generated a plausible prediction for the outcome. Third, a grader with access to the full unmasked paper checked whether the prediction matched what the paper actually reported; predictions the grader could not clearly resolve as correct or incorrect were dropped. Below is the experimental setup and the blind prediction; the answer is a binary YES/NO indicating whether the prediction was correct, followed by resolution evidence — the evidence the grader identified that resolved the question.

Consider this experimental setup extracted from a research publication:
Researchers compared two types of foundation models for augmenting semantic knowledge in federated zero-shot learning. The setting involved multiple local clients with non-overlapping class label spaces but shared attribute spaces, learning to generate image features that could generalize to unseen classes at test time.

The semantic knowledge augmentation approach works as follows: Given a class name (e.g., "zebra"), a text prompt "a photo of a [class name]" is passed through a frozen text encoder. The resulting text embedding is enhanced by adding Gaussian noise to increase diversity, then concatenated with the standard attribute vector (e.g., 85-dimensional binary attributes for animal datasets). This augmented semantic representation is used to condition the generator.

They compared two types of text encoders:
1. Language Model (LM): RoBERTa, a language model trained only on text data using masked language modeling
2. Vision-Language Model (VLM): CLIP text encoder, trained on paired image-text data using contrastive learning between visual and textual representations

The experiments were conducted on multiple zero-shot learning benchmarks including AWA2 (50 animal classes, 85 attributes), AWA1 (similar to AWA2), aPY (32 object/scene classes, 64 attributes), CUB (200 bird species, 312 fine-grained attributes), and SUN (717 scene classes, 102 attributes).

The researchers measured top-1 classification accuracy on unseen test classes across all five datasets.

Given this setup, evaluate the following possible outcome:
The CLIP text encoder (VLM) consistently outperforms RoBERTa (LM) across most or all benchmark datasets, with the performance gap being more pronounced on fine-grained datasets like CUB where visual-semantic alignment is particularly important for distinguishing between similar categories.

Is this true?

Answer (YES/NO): NO